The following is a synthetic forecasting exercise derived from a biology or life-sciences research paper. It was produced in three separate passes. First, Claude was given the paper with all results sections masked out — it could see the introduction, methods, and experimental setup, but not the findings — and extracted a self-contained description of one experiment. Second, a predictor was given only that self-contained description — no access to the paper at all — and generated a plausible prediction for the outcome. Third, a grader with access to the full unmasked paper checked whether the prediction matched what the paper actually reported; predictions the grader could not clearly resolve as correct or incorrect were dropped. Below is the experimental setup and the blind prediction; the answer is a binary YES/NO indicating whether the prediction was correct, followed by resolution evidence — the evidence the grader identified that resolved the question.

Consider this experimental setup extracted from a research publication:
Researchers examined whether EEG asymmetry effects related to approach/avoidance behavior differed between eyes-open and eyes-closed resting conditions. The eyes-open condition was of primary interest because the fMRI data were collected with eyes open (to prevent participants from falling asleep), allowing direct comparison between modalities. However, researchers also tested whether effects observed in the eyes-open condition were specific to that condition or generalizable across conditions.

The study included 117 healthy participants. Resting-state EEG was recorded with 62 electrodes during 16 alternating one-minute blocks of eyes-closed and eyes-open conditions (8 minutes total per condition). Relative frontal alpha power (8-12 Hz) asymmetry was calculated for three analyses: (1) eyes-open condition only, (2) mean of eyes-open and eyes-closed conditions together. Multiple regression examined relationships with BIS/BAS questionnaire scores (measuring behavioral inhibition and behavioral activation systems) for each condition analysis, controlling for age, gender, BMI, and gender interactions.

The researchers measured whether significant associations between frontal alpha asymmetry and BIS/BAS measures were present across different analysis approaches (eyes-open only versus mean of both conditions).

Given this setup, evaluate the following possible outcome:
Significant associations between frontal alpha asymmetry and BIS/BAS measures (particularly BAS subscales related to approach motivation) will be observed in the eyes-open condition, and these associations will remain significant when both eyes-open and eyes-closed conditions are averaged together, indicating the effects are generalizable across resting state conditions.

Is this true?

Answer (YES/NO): NO